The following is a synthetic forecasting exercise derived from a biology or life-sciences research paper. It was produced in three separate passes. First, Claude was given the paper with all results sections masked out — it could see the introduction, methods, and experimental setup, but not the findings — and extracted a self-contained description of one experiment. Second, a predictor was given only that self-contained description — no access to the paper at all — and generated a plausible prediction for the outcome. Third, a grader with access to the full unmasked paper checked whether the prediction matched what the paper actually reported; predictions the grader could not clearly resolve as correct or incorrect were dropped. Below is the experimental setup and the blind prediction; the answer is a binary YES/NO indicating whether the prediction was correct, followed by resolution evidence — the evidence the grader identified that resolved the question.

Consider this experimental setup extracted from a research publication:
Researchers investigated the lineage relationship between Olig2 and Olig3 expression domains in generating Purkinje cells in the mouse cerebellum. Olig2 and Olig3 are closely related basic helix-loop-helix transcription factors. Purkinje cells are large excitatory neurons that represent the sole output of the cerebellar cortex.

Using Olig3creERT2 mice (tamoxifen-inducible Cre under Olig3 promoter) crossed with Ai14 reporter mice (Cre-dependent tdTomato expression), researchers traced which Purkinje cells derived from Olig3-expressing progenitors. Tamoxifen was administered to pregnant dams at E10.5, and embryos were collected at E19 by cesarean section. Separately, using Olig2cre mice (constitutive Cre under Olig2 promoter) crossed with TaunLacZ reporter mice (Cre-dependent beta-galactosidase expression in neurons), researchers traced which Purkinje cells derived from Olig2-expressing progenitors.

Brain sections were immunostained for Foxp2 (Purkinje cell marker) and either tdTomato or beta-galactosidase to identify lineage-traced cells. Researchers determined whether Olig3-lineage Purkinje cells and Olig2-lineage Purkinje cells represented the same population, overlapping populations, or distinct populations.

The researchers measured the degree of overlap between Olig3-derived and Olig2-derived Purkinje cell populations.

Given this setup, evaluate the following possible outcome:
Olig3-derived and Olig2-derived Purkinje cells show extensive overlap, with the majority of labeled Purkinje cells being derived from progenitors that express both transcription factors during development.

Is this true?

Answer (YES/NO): NO